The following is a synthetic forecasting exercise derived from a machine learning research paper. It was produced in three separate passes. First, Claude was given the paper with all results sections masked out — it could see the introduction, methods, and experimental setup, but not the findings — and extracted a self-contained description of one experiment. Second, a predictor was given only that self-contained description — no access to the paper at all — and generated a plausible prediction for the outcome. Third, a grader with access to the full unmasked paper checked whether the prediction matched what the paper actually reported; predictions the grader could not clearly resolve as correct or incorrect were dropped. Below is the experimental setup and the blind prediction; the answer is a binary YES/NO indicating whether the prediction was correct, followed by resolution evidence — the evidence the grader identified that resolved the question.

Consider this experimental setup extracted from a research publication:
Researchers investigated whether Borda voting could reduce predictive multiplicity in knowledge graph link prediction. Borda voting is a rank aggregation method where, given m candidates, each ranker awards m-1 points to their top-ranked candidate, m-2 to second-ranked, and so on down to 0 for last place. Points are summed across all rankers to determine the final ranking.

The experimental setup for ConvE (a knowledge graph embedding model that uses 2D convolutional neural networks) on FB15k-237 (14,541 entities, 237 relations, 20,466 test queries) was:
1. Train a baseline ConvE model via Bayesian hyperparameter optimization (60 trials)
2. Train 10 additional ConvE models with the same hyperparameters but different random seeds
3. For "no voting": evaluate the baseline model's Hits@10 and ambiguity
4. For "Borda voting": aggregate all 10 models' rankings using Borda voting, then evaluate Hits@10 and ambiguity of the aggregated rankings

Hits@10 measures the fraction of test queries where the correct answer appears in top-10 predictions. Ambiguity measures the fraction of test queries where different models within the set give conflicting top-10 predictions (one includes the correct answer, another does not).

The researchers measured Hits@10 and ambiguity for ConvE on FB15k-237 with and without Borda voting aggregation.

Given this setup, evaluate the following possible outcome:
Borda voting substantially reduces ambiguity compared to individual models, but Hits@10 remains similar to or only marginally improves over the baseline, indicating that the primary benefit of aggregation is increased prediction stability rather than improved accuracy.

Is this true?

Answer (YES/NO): YES